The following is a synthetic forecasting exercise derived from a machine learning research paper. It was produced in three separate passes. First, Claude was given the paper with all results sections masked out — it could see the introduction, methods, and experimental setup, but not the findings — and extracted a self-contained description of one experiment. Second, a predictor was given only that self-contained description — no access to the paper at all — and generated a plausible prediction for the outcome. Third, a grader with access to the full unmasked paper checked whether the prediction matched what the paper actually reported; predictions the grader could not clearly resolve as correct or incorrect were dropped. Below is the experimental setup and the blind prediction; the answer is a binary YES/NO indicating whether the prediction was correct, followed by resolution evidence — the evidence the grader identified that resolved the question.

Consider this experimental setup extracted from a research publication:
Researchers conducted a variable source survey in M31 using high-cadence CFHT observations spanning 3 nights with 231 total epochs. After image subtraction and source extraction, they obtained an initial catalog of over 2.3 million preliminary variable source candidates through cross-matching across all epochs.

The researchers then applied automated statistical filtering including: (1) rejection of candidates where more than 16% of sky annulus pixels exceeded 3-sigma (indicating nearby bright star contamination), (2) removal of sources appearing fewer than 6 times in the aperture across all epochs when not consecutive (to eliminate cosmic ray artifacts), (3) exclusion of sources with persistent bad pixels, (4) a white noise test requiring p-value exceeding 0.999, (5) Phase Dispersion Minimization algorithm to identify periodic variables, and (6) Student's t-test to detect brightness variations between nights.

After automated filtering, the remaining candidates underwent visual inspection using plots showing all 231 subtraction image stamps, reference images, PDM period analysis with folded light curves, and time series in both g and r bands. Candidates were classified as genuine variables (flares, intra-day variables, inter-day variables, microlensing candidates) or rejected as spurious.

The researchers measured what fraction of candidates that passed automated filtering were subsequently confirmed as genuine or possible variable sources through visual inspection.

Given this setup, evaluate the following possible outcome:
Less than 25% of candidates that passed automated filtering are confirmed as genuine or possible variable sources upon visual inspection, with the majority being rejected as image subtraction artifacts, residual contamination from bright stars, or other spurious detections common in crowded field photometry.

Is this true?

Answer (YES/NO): YES